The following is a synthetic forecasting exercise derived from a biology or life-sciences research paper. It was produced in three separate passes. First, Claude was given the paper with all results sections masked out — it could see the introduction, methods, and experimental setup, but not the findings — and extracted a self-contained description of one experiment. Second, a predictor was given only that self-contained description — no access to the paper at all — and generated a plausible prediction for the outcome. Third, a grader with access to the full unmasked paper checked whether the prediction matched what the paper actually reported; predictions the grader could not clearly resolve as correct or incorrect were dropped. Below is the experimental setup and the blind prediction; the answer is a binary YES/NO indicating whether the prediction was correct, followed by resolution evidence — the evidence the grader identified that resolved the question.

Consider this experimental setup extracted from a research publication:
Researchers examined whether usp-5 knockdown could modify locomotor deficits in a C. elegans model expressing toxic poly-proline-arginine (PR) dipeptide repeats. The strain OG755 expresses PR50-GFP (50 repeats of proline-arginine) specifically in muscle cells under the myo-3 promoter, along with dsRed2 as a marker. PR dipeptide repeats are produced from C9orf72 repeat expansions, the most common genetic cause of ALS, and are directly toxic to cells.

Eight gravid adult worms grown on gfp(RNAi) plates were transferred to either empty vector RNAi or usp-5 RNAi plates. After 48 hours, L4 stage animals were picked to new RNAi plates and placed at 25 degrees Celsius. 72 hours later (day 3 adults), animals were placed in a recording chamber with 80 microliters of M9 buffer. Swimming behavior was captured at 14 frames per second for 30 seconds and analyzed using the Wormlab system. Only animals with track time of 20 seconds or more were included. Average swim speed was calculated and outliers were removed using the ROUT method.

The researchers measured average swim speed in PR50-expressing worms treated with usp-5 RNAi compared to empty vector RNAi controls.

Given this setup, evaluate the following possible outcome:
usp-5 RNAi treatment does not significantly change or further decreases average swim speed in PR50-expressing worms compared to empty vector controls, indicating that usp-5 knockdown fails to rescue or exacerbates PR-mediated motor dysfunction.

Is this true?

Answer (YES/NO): NO